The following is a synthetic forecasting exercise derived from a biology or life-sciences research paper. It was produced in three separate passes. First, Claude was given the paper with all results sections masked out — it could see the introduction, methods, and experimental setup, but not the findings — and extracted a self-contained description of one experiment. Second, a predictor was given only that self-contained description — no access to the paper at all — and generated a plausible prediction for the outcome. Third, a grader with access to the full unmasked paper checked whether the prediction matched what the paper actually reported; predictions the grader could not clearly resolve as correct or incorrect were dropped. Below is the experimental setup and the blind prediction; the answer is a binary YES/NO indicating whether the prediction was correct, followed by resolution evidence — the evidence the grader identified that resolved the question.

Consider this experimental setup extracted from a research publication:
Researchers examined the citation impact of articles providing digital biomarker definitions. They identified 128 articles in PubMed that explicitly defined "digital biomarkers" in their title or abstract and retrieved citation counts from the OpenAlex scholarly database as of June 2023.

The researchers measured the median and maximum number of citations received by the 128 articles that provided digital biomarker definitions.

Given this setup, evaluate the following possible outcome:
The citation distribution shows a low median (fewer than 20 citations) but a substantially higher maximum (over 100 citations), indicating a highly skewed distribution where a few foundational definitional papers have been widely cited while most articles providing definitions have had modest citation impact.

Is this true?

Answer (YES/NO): YES